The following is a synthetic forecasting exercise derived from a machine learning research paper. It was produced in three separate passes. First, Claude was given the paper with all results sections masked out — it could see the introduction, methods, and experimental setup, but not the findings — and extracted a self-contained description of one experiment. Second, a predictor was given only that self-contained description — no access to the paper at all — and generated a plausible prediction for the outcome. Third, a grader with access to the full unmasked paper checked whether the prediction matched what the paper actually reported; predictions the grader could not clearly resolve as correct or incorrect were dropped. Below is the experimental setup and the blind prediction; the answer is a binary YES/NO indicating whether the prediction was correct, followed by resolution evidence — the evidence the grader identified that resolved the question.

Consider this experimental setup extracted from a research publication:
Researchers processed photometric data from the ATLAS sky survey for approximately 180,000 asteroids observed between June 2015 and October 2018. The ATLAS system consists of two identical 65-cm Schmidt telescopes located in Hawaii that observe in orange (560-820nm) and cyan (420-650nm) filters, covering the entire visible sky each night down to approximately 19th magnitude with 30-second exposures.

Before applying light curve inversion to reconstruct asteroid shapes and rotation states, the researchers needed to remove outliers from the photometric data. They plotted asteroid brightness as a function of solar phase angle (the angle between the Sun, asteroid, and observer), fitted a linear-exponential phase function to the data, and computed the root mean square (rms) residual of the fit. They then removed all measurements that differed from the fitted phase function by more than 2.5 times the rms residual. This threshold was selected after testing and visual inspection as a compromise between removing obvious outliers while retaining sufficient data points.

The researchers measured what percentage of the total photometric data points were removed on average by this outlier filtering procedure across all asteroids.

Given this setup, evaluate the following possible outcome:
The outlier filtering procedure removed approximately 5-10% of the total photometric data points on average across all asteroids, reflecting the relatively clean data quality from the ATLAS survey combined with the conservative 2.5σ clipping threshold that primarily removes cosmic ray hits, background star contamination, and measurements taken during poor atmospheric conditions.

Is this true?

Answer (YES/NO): NO